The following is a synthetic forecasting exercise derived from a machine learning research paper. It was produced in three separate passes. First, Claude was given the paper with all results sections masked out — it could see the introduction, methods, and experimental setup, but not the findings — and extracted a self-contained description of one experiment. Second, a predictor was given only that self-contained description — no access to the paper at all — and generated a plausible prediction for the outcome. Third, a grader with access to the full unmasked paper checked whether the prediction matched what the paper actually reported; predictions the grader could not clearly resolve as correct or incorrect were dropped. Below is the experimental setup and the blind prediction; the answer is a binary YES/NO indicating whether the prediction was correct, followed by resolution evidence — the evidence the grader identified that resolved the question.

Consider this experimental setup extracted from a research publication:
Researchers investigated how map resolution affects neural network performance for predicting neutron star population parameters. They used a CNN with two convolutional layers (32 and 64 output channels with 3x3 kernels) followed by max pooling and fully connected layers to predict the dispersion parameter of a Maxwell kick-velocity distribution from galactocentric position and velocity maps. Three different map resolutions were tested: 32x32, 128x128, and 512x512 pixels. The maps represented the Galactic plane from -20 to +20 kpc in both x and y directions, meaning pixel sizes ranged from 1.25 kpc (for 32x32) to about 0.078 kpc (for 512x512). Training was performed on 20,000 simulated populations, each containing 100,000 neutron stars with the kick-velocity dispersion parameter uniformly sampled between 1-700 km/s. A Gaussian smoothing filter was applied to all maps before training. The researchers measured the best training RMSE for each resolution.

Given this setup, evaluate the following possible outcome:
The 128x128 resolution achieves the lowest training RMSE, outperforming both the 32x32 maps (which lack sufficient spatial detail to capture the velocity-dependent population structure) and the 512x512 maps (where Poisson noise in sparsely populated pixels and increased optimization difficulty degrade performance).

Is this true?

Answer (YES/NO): NO